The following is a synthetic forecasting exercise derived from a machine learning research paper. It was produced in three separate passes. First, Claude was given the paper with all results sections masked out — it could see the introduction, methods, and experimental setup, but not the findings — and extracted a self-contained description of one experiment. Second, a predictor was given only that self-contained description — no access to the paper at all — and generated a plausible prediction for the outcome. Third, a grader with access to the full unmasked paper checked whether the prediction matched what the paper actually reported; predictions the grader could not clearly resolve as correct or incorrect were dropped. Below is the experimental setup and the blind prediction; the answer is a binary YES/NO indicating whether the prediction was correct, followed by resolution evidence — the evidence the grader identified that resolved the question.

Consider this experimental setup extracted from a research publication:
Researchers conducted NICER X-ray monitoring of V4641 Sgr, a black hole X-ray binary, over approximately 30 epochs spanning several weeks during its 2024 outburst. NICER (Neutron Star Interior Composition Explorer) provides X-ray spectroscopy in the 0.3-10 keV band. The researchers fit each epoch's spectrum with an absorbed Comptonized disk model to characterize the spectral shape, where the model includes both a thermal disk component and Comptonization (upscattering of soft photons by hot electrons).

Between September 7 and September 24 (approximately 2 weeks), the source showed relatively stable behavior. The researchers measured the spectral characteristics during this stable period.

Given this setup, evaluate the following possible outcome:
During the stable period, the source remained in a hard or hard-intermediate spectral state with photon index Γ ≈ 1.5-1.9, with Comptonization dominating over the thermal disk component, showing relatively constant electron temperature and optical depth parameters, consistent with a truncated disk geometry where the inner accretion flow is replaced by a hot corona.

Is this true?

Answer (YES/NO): NO